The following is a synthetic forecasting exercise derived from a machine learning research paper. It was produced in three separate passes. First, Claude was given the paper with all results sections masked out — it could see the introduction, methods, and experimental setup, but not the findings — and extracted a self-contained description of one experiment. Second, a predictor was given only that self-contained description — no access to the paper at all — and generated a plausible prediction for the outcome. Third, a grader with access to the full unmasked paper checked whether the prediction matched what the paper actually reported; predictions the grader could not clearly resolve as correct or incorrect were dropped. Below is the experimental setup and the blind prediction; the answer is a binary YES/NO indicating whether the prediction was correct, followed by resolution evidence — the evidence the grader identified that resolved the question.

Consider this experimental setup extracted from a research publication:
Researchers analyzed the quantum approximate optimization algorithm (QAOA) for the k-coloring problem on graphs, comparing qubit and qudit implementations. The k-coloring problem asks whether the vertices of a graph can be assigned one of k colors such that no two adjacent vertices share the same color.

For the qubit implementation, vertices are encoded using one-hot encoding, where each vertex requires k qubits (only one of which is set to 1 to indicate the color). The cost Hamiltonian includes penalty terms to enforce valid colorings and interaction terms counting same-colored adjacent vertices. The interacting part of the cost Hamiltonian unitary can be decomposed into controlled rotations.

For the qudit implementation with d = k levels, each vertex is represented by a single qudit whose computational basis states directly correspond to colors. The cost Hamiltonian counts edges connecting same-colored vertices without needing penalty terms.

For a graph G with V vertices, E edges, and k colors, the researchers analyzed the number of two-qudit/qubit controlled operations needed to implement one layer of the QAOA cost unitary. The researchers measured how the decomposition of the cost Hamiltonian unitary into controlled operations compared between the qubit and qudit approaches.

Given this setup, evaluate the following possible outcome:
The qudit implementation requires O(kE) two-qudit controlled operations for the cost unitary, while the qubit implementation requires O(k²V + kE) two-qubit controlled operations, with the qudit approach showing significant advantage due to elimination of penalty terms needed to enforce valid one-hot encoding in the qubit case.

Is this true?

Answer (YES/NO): NO